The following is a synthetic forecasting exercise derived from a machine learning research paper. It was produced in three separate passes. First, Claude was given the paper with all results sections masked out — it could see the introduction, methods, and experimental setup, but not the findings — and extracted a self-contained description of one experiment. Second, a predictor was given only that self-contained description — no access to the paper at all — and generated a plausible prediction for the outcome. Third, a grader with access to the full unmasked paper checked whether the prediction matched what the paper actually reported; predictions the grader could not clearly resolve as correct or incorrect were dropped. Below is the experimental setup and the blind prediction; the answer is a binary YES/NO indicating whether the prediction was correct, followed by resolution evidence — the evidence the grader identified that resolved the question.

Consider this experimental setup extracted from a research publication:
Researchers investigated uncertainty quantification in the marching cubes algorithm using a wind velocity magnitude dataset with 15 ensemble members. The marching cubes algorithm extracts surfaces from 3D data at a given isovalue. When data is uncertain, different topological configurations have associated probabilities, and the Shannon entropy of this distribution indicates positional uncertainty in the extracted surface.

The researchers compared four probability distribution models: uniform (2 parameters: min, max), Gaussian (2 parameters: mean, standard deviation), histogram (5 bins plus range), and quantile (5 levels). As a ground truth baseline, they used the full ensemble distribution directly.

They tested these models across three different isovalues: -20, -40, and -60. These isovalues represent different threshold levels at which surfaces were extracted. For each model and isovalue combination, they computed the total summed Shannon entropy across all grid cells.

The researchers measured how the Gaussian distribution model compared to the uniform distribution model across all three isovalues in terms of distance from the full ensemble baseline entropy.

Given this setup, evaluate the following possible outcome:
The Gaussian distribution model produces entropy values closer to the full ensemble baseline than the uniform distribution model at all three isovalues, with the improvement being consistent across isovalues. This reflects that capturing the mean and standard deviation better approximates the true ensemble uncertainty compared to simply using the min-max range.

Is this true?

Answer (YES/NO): NO